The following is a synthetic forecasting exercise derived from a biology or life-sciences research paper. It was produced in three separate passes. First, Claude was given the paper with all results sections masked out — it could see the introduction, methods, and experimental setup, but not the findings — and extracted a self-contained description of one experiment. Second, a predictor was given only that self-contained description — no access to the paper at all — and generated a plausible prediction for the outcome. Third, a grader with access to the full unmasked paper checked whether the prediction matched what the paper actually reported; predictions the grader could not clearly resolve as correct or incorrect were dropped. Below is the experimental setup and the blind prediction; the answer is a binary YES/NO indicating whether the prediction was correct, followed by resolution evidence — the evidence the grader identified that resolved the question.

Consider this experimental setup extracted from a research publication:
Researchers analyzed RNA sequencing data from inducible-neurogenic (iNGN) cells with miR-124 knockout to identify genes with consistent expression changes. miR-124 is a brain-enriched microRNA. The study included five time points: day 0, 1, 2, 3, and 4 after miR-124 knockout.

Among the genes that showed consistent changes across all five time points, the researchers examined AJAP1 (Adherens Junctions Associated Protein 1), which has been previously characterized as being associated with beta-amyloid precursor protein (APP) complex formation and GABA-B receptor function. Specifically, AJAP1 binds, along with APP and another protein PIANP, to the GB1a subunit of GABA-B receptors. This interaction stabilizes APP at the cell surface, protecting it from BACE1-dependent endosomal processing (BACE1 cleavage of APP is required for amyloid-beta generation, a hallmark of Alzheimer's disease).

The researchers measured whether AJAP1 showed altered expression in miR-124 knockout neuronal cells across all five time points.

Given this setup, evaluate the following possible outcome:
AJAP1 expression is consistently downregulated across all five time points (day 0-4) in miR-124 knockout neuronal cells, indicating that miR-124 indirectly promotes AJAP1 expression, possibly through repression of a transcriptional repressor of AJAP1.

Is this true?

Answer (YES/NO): YES